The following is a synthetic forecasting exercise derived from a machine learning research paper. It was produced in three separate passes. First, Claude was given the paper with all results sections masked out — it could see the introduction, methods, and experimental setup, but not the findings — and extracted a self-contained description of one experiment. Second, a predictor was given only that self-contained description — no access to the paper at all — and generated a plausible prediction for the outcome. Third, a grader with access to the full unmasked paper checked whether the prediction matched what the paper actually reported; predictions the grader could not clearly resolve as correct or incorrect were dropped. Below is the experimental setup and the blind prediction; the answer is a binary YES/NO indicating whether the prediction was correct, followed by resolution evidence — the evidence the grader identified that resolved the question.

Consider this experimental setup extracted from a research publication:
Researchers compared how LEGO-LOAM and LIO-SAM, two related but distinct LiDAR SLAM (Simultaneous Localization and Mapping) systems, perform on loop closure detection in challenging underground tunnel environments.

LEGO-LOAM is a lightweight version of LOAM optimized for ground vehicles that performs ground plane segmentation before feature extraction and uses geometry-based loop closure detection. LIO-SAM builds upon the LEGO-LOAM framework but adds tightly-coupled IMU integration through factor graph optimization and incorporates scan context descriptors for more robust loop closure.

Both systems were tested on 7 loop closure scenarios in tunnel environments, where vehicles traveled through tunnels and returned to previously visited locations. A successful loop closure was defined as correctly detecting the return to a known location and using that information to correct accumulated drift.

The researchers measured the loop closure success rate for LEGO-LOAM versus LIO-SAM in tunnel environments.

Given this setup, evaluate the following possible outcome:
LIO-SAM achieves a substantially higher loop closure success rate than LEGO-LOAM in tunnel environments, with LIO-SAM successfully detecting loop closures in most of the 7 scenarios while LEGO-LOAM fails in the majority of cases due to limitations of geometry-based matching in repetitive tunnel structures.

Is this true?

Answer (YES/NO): NO